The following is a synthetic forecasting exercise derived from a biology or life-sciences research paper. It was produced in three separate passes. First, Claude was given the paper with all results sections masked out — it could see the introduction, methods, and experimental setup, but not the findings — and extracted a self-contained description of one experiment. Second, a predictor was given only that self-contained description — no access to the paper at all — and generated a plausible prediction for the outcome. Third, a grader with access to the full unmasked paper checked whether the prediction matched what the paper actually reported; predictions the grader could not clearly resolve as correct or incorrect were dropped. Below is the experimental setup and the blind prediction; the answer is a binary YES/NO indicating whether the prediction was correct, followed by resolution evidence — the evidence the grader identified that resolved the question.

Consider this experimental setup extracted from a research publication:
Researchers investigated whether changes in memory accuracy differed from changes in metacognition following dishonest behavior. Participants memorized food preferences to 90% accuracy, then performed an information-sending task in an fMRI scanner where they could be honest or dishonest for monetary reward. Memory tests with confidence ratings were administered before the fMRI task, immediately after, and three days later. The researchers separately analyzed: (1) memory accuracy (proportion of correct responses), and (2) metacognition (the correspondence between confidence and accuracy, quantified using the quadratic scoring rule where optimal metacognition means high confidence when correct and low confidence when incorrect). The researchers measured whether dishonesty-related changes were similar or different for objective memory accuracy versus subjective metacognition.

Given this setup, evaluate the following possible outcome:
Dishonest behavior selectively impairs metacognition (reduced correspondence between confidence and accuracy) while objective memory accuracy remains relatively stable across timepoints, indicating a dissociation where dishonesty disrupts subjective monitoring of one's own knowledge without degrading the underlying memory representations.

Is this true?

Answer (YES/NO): NO